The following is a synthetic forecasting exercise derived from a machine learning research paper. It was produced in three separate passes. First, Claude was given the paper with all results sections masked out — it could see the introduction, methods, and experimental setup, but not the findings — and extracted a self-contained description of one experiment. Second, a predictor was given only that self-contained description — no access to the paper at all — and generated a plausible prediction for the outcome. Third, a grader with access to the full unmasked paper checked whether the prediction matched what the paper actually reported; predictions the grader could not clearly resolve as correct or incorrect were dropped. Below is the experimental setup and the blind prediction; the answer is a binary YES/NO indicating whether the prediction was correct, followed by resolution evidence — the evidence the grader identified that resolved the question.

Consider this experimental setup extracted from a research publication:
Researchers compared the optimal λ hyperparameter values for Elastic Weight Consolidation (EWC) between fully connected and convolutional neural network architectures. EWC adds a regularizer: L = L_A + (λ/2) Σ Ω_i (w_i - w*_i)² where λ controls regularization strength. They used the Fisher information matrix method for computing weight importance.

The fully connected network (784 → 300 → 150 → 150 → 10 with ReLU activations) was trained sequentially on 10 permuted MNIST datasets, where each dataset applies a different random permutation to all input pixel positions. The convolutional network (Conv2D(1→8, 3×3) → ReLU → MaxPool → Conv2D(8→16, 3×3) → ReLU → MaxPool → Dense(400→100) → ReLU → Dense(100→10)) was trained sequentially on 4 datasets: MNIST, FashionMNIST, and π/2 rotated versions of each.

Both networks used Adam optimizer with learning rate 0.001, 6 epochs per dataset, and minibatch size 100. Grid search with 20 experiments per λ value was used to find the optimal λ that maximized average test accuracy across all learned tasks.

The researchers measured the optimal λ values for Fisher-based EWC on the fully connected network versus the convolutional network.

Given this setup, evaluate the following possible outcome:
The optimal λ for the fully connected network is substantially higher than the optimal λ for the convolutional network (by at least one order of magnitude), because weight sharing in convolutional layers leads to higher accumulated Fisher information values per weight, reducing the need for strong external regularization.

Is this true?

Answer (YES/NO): NO